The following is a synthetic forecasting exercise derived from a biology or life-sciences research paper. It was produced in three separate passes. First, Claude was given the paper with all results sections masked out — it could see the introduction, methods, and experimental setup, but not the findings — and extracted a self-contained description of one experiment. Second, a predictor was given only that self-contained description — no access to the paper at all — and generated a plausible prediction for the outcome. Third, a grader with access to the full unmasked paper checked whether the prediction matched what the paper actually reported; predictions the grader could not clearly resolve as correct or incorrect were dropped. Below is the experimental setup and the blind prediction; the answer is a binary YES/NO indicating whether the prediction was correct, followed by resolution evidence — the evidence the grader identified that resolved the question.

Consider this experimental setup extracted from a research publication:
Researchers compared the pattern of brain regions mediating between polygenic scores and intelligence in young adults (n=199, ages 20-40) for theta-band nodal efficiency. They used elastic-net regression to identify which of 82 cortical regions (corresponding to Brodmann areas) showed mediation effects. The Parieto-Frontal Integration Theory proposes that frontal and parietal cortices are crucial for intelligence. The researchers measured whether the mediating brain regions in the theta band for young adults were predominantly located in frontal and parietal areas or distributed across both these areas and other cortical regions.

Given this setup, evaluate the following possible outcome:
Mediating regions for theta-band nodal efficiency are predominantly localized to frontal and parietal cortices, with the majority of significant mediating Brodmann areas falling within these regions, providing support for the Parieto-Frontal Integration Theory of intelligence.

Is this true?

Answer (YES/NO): NO